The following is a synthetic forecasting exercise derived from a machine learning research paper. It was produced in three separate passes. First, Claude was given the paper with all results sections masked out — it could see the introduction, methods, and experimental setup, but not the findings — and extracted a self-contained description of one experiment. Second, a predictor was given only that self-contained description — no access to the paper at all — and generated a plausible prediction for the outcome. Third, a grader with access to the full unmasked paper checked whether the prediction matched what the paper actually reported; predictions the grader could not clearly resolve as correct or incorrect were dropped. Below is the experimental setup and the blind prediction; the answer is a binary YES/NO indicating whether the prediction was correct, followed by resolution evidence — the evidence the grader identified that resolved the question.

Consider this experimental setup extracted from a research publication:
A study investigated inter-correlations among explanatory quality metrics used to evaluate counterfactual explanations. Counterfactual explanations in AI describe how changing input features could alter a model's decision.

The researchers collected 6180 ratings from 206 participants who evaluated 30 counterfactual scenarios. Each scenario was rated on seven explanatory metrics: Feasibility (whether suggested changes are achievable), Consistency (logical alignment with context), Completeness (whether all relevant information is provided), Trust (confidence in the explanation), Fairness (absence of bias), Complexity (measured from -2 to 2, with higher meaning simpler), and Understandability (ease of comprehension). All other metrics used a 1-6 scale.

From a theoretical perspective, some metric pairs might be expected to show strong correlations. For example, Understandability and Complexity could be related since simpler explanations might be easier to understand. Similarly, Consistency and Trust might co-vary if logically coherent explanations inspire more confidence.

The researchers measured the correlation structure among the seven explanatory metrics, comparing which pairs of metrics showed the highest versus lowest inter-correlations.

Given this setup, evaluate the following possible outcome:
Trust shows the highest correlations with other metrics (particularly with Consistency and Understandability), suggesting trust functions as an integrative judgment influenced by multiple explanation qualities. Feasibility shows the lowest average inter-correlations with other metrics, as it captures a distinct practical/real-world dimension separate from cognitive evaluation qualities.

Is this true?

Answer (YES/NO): NO